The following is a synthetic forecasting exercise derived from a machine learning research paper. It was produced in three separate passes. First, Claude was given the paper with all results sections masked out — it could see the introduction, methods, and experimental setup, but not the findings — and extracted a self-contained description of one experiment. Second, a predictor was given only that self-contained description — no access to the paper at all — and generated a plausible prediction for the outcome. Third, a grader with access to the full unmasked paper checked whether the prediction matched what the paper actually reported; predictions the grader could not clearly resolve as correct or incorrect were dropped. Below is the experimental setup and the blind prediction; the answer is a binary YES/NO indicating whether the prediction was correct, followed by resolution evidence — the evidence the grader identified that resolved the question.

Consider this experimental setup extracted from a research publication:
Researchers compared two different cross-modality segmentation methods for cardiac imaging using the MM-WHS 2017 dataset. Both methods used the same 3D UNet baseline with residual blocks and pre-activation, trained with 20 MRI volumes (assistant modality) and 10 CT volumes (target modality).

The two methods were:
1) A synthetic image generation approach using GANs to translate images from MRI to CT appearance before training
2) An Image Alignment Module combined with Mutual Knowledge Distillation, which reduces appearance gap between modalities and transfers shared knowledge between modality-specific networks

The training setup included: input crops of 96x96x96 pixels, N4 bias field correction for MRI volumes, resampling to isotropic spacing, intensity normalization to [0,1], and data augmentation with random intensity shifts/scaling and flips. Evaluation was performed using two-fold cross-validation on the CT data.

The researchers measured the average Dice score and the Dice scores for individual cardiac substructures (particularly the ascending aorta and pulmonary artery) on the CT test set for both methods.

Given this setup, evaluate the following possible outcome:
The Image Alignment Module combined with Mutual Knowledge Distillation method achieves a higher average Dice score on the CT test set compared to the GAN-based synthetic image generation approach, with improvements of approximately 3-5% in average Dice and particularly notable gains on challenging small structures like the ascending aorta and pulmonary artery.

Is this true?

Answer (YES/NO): NO